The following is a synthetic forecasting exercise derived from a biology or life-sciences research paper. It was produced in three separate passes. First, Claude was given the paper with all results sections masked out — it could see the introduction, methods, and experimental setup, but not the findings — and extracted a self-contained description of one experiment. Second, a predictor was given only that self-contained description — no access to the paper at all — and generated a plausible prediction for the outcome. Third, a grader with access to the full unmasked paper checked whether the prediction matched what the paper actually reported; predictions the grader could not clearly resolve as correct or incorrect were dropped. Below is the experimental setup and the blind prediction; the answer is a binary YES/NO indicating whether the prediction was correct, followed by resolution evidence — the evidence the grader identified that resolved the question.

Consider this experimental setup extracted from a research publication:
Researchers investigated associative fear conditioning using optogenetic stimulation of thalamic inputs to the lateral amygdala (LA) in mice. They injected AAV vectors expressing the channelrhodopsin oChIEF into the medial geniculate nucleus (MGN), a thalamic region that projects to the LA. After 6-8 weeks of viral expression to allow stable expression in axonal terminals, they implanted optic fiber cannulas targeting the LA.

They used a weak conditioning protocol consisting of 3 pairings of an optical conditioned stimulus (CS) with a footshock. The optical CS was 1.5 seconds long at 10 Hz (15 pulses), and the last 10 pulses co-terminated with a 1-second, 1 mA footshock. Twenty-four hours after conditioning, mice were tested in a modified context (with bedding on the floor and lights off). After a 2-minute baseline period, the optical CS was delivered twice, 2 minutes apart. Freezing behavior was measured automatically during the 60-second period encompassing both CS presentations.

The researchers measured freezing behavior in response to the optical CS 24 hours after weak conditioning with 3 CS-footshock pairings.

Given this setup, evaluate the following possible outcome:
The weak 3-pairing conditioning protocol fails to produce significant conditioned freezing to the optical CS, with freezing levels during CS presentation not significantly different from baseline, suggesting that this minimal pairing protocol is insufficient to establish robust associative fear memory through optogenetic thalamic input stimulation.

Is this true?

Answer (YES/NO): YES